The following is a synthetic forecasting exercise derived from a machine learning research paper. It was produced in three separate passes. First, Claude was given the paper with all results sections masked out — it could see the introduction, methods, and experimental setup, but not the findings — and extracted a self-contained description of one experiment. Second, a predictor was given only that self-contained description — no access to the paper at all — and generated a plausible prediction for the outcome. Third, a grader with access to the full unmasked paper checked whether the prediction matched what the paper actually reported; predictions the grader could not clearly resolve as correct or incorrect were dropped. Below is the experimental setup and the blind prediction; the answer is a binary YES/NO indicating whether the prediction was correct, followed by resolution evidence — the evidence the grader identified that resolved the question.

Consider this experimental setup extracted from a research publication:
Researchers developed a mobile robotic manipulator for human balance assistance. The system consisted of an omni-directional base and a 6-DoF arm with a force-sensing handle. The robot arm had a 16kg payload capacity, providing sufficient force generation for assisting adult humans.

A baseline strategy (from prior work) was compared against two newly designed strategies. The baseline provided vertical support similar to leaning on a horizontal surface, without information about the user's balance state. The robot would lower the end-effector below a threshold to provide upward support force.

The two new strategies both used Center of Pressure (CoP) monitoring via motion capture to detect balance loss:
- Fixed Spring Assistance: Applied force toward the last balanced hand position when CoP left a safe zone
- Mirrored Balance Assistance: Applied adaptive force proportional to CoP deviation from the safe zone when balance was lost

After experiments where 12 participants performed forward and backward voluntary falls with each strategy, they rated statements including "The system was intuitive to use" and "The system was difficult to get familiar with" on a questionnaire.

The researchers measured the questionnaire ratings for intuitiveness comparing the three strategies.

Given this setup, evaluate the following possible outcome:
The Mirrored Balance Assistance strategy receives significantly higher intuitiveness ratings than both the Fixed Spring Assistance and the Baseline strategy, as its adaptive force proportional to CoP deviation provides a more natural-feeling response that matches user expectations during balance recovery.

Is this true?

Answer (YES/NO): NO